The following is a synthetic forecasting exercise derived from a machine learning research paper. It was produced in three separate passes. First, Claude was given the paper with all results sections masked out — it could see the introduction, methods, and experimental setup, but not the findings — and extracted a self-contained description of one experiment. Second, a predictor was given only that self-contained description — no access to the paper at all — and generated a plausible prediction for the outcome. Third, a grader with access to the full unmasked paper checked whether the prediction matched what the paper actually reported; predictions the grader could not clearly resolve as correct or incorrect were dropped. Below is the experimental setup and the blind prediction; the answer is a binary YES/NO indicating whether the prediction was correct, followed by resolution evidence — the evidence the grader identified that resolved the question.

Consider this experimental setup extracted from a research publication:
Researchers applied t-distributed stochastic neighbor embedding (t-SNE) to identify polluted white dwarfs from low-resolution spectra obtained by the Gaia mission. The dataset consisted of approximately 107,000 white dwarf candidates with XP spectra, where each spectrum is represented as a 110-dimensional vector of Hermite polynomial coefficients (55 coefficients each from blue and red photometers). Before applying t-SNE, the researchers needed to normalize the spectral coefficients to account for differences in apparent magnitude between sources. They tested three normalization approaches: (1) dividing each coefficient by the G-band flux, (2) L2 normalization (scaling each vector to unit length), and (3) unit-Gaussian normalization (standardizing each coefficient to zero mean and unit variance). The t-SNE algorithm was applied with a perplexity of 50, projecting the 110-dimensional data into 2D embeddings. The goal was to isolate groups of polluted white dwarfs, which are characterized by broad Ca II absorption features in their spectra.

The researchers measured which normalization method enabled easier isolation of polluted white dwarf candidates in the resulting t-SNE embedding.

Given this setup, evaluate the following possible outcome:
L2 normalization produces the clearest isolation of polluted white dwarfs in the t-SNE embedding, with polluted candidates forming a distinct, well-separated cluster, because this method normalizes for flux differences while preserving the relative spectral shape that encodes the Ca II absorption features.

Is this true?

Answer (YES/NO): NO